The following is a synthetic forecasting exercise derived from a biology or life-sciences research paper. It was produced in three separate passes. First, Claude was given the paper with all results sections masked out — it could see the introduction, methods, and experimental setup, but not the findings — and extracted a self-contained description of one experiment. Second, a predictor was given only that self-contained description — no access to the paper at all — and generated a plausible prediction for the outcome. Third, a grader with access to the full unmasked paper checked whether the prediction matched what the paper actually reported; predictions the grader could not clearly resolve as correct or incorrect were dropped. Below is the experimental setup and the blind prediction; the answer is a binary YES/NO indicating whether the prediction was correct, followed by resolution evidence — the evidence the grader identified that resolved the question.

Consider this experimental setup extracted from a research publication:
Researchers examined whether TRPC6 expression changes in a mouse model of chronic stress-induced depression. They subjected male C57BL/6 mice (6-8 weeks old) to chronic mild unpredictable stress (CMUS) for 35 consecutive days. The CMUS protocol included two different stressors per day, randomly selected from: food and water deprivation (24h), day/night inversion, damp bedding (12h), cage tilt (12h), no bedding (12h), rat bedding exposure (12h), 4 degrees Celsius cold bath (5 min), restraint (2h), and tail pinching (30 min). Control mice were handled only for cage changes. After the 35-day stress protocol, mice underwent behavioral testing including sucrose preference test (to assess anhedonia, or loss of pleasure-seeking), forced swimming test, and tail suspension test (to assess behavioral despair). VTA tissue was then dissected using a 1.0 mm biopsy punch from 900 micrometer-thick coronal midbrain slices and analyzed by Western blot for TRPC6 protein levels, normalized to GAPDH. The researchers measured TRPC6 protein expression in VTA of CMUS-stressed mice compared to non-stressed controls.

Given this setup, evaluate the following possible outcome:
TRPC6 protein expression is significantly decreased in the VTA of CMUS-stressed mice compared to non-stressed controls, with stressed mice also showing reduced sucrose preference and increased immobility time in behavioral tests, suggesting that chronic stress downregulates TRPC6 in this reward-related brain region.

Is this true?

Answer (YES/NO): YES